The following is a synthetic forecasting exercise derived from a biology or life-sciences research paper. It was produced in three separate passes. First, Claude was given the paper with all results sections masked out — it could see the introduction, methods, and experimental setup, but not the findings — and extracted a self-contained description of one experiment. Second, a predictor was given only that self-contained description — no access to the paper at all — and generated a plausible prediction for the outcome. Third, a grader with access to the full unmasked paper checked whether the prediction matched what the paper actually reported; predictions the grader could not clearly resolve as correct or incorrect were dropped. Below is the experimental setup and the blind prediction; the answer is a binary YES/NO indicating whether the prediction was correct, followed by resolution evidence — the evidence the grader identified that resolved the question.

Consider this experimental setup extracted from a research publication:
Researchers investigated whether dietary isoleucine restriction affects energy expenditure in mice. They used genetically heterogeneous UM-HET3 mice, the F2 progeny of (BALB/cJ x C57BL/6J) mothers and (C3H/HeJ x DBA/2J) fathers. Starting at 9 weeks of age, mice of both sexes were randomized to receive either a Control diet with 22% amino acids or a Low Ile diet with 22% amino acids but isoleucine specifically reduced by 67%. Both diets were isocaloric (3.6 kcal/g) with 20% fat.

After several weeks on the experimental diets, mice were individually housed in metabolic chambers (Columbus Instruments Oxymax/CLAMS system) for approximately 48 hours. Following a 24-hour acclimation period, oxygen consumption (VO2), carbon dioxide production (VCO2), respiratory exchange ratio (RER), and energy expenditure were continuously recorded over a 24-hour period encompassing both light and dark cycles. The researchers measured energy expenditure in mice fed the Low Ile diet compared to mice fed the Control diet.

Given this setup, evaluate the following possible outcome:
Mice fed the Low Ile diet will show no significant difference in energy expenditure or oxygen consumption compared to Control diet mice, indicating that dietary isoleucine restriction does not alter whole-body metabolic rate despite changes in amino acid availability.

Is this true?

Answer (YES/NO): NO